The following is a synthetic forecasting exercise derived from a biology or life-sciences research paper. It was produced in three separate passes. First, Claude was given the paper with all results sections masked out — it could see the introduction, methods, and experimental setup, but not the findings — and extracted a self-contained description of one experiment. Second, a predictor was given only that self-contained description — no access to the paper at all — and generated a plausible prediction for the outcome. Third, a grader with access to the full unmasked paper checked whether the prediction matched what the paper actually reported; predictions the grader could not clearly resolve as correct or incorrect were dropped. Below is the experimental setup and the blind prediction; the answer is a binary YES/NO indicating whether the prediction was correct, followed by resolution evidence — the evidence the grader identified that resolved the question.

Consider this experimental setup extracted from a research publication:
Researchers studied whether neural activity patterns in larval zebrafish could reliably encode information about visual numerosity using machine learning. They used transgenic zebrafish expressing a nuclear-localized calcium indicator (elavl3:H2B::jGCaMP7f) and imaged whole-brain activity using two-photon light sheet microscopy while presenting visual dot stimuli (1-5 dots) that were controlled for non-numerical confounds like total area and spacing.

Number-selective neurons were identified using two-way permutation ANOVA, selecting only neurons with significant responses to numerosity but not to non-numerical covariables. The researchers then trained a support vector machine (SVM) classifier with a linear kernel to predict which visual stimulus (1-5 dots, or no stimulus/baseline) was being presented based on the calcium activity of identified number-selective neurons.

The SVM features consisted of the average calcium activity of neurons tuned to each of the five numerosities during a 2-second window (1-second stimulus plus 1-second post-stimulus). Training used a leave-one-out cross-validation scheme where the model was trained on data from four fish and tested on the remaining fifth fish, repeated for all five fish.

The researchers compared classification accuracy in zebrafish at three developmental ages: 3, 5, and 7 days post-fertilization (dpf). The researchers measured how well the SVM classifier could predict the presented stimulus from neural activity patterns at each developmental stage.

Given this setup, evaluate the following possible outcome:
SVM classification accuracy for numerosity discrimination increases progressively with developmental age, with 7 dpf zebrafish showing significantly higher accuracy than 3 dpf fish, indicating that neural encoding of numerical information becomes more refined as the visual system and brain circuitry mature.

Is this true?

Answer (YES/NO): YES